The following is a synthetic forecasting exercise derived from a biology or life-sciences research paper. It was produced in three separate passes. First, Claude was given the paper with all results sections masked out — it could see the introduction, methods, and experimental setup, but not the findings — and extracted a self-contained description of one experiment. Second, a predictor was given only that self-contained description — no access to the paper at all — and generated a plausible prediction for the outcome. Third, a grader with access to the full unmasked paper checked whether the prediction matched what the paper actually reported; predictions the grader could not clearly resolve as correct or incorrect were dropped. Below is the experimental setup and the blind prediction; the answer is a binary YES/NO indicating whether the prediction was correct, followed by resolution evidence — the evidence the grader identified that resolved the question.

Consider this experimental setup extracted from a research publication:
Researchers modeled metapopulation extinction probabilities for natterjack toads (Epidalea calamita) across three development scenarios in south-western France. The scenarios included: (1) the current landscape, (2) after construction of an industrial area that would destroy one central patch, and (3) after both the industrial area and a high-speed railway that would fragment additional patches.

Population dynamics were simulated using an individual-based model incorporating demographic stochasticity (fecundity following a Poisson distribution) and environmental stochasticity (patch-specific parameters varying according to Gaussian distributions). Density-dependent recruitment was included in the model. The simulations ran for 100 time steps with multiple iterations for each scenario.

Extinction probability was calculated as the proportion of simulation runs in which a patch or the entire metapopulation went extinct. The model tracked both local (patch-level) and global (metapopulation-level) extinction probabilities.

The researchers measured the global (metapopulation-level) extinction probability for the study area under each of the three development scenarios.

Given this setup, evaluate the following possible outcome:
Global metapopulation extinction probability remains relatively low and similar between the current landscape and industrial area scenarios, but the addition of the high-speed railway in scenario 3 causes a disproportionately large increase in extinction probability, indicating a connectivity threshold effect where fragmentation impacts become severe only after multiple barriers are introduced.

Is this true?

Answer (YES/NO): NO